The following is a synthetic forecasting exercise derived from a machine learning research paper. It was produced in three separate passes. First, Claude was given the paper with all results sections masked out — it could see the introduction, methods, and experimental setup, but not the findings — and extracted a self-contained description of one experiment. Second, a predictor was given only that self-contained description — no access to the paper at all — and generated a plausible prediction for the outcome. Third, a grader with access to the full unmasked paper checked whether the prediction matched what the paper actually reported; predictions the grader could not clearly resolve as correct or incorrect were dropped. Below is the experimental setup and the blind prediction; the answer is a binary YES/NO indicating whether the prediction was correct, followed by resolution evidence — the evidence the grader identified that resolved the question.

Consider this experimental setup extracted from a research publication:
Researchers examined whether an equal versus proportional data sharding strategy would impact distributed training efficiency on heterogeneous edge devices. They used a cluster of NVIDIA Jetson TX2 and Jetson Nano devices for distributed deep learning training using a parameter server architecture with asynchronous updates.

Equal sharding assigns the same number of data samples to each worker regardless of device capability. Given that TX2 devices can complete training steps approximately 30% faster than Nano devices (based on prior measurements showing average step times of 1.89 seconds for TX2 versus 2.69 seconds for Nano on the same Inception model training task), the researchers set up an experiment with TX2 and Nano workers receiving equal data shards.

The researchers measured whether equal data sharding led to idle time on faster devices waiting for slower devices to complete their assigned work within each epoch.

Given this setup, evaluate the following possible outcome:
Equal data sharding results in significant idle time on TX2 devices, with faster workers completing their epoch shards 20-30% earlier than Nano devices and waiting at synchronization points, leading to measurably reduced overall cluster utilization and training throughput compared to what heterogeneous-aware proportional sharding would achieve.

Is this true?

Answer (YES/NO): NO